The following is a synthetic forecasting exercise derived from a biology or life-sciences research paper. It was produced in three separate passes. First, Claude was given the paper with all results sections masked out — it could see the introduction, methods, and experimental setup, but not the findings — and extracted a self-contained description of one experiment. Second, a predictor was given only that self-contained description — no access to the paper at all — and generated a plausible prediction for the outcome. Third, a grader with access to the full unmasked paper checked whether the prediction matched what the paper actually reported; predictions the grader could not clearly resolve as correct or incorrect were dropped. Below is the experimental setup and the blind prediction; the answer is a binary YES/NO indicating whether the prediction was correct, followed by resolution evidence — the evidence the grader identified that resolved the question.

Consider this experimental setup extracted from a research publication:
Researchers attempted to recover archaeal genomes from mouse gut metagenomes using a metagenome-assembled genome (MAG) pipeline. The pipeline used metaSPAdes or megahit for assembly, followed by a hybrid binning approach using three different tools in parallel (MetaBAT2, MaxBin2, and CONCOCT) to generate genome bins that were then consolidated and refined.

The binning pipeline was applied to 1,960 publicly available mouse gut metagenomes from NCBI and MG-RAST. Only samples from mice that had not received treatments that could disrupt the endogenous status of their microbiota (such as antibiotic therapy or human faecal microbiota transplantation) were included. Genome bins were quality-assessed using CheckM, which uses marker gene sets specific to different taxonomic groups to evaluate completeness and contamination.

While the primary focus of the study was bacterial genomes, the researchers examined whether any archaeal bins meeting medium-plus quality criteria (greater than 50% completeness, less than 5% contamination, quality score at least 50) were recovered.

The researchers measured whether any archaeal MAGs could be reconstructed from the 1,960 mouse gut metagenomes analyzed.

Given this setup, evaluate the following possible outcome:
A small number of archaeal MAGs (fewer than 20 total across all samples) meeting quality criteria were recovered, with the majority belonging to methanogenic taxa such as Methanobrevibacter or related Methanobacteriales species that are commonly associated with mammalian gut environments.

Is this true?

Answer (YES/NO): NO